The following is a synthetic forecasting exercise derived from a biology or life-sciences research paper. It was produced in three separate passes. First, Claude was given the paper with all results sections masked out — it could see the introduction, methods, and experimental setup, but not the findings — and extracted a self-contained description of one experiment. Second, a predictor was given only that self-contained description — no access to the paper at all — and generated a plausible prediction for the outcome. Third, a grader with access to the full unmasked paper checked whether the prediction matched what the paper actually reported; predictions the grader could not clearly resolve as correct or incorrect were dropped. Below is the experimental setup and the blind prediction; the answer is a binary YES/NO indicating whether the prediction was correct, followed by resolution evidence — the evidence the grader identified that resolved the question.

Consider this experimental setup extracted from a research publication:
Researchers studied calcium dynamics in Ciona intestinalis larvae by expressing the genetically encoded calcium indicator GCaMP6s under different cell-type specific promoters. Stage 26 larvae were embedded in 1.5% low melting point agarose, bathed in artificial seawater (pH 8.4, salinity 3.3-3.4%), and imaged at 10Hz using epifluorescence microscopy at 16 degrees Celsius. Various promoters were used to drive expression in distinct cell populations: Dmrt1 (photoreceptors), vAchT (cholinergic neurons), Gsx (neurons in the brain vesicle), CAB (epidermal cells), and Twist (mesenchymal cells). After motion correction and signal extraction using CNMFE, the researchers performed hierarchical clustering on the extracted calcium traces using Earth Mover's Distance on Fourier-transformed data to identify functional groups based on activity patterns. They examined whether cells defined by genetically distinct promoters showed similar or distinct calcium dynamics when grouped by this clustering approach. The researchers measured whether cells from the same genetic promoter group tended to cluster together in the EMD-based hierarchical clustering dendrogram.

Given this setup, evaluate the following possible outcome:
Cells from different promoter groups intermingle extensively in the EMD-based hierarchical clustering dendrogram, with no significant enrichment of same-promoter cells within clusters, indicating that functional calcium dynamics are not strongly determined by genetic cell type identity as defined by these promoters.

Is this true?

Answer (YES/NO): NO